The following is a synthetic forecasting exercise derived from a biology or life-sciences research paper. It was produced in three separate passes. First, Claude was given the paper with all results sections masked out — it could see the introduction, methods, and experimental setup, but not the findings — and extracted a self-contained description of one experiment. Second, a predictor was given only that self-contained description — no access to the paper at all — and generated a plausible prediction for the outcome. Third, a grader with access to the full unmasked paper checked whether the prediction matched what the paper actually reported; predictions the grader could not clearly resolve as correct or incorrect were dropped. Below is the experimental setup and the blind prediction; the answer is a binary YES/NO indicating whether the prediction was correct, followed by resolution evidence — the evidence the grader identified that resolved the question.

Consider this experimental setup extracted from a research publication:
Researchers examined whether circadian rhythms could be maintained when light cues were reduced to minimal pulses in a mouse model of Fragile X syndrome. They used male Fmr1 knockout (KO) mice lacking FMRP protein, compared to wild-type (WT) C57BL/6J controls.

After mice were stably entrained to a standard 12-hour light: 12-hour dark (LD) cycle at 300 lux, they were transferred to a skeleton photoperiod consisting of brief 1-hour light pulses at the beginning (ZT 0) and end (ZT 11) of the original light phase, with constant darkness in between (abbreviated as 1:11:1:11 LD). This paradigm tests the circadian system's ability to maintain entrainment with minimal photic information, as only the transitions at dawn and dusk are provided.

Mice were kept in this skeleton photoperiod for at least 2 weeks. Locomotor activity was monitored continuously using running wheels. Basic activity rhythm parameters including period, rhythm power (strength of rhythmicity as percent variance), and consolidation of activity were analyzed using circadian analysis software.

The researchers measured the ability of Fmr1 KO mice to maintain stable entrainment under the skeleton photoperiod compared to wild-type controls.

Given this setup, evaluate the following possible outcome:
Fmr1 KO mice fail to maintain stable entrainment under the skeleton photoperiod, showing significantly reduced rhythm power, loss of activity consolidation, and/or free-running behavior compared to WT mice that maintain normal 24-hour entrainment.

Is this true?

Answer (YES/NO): YES